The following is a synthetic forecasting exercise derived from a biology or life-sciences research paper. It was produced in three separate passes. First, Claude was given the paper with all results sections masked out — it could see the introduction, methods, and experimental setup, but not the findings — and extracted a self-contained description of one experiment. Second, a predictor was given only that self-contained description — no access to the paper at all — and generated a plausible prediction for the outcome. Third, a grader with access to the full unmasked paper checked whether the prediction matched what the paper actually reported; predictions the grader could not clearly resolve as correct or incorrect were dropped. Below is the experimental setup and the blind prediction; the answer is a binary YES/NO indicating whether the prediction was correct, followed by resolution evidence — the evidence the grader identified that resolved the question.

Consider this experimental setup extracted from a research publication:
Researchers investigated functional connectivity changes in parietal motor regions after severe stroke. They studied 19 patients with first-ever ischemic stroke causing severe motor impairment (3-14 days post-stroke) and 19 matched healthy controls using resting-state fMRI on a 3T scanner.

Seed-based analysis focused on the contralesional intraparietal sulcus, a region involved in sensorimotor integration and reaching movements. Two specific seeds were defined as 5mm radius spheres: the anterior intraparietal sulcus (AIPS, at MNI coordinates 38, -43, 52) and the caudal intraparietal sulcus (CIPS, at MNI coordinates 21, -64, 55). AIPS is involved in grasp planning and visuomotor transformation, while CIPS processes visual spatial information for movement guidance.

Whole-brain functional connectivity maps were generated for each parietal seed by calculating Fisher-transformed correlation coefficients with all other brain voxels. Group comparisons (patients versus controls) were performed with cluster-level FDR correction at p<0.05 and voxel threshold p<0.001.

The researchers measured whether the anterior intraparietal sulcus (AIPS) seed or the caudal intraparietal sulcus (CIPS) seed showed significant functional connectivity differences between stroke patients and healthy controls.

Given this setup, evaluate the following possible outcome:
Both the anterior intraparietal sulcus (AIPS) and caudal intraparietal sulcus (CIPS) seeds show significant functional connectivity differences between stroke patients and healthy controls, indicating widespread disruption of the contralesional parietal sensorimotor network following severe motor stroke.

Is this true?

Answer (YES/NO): NO